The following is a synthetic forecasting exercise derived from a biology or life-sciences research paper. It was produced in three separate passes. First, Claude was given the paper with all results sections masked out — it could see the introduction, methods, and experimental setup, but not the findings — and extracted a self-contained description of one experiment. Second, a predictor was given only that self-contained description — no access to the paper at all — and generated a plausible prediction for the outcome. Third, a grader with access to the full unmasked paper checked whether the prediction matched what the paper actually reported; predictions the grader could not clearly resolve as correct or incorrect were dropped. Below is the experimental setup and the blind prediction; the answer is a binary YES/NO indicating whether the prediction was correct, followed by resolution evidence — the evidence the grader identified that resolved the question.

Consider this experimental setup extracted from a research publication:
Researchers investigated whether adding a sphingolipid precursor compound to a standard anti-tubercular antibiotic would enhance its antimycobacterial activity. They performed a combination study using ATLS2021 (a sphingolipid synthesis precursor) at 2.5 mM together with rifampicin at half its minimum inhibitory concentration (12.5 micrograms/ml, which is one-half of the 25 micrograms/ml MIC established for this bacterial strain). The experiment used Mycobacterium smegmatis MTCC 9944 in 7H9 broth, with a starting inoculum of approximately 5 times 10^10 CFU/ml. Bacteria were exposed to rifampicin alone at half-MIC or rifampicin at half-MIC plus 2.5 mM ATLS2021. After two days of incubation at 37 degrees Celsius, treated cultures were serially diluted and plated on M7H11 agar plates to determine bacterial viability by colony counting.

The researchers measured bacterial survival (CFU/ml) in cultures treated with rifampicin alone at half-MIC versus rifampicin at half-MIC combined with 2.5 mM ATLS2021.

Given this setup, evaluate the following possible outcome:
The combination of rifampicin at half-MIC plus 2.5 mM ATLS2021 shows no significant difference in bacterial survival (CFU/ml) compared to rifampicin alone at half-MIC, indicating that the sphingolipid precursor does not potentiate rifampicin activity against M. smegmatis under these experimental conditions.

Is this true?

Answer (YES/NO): NO